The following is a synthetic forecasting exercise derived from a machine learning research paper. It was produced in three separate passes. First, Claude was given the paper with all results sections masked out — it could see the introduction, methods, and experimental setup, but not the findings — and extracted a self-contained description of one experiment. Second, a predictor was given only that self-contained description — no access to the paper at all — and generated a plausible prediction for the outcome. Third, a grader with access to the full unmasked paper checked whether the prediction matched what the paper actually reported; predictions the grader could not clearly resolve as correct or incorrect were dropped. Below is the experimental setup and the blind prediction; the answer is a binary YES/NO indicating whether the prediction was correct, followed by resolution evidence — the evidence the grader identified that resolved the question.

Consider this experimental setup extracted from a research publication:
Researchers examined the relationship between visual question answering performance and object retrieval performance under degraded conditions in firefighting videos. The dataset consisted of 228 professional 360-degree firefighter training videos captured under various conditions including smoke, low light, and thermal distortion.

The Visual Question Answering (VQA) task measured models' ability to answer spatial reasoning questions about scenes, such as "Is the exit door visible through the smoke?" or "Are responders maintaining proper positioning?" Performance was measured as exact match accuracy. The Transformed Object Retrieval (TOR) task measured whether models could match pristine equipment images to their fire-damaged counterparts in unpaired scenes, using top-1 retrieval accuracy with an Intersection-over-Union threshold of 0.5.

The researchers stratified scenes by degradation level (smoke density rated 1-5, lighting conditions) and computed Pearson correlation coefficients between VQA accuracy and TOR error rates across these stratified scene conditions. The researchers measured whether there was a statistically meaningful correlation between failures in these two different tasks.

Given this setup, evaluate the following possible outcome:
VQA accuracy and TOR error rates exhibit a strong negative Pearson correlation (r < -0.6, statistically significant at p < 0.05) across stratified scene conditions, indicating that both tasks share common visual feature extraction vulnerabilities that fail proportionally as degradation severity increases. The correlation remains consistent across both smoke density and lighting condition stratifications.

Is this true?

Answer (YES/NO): NO